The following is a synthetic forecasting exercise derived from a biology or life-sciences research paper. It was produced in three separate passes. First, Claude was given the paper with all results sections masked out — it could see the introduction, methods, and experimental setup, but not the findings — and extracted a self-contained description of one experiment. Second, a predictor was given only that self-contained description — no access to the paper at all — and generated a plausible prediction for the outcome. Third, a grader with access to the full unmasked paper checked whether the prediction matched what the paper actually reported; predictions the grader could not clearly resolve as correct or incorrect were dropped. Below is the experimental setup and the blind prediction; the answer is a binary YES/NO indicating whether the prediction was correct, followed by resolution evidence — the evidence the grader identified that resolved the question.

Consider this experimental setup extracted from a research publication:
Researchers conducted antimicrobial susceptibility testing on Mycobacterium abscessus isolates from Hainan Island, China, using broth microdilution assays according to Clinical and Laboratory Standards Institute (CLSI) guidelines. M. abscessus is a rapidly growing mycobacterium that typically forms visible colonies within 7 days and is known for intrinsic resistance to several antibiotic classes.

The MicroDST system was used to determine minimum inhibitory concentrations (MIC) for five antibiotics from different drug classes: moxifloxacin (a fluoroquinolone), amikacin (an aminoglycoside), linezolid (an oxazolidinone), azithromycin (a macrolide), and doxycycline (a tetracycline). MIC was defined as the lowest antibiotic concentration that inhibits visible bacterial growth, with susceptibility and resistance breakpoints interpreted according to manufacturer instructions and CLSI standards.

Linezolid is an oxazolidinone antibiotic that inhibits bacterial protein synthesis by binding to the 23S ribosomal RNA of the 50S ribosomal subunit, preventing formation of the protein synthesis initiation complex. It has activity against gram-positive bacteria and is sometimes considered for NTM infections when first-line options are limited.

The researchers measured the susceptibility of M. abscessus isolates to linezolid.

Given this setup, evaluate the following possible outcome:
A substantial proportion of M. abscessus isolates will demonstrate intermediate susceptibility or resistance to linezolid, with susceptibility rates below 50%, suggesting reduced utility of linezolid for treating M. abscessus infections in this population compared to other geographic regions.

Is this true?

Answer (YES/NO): NO